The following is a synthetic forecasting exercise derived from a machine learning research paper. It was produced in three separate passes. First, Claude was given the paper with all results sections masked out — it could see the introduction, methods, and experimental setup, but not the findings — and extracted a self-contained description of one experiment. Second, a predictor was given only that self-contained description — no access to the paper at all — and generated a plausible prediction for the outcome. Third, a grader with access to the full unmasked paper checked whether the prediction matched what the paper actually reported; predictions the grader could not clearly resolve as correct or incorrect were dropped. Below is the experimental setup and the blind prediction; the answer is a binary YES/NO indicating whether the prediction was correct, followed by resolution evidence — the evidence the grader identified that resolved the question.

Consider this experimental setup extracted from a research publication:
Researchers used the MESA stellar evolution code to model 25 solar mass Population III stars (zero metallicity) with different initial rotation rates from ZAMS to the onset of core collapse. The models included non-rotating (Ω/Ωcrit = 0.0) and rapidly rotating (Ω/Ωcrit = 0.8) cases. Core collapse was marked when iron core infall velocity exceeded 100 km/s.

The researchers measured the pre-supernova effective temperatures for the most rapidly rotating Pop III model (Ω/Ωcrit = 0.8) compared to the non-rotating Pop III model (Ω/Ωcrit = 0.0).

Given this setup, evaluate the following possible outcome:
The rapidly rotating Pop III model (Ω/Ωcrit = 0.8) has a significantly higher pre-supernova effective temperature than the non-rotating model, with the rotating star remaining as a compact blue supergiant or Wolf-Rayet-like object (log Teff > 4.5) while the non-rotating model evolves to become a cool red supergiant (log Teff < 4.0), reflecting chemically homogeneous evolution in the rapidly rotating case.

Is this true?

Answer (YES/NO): NO